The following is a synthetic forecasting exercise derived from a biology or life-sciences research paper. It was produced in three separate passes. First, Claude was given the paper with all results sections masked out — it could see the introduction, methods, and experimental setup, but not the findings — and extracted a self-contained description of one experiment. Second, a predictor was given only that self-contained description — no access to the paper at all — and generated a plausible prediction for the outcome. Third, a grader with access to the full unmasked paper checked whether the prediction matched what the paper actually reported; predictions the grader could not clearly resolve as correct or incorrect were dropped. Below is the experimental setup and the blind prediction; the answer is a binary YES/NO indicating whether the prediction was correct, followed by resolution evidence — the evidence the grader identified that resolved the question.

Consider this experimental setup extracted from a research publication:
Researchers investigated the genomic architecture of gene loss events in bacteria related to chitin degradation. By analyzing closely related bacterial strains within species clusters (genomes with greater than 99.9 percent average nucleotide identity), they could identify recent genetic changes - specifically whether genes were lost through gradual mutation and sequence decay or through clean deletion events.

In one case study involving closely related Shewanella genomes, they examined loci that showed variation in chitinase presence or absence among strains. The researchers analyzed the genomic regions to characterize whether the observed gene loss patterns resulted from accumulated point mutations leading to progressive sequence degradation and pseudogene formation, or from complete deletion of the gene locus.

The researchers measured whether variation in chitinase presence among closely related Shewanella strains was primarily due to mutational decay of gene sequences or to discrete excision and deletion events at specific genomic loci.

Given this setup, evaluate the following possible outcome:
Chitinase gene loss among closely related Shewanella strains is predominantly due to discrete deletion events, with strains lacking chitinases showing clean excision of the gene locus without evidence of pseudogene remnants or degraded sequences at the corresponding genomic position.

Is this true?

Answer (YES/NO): YES